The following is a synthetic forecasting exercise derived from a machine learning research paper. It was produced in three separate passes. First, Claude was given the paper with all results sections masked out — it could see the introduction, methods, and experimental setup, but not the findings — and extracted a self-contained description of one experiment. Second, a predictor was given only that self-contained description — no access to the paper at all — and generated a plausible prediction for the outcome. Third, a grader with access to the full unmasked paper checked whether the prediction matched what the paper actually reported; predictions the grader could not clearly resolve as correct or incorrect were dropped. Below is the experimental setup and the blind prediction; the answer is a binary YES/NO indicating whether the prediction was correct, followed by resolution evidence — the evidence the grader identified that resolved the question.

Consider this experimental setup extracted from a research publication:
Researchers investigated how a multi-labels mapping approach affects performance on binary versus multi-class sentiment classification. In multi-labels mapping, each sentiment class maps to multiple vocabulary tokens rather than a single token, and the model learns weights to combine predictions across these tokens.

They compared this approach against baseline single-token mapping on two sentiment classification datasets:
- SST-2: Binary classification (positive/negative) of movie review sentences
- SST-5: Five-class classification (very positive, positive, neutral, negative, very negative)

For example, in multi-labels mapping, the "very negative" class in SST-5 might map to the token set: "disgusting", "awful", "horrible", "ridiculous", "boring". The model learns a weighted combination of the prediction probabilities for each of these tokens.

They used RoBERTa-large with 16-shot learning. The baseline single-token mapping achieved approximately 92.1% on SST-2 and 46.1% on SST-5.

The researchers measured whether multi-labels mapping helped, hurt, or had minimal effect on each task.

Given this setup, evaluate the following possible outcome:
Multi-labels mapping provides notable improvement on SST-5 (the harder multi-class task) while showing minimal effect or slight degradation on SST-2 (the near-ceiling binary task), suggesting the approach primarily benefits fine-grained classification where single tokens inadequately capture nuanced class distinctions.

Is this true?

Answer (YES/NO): NO